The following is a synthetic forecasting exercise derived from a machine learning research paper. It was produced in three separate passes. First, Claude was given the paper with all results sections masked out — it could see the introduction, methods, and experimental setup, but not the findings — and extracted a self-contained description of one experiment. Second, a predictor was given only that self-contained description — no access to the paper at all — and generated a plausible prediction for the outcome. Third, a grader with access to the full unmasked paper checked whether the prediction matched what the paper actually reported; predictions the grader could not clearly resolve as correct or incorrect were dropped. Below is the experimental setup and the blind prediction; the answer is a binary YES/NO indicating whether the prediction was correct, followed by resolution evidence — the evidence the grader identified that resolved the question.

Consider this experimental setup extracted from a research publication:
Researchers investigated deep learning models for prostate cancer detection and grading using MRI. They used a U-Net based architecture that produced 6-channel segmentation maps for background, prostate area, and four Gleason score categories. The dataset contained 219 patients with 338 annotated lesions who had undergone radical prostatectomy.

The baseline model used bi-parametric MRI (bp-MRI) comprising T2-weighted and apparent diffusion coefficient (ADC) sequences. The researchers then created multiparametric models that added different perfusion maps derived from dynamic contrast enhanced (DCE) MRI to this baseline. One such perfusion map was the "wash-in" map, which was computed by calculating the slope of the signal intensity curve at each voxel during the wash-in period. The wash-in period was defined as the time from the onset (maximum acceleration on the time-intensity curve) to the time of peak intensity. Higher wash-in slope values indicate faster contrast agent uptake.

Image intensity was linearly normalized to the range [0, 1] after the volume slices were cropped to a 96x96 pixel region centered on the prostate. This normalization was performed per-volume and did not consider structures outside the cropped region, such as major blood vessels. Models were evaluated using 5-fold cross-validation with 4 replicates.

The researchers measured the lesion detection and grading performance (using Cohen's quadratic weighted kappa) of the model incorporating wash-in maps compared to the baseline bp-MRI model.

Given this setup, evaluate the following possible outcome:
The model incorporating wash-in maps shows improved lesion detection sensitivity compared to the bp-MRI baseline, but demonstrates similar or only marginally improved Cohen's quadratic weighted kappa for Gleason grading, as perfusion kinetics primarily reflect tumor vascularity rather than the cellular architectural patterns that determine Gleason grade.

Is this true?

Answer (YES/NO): NO